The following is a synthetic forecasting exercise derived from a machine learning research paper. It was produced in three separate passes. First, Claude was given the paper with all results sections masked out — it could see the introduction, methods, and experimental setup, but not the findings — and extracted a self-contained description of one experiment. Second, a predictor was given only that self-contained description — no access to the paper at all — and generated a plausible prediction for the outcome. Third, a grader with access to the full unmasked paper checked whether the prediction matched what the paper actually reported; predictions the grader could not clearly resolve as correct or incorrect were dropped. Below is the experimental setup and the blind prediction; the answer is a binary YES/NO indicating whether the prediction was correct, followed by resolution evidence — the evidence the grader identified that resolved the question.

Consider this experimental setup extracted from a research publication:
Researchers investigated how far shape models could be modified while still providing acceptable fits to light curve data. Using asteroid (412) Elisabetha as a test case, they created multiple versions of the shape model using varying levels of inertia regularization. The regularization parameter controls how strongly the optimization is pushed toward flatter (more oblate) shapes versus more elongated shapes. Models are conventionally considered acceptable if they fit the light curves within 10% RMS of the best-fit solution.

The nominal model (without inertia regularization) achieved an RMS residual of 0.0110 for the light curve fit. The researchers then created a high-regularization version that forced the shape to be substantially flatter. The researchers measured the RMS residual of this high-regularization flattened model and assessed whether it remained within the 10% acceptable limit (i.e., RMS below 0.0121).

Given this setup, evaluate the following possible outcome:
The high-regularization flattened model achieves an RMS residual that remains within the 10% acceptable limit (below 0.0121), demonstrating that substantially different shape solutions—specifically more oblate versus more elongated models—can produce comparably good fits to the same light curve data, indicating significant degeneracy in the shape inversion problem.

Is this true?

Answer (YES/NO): YES